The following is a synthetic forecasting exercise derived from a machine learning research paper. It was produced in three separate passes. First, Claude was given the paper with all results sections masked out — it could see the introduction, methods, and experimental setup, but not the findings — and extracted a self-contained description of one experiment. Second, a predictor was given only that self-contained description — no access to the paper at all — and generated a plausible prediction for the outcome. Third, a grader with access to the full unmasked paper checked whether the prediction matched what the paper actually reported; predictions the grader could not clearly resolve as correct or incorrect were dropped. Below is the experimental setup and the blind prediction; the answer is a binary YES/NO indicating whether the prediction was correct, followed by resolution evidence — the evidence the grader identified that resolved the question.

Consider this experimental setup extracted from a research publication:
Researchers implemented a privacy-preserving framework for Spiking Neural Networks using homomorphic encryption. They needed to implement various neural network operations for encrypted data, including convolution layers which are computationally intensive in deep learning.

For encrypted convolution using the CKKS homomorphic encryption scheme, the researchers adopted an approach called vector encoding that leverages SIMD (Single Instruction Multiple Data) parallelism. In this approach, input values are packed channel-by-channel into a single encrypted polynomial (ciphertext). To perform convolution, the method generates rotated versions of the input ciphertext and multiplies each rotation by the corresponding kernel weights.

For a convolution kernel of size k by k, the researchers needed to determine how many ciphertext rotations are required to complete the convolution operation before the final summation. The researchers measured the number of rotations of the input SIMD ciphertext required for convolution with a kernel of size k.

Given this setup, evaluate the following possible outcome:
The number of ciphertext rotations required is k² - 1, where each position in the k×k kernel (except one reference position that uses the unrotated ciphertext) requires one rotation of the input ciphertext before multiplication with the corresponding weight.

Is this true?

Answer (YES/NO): YES